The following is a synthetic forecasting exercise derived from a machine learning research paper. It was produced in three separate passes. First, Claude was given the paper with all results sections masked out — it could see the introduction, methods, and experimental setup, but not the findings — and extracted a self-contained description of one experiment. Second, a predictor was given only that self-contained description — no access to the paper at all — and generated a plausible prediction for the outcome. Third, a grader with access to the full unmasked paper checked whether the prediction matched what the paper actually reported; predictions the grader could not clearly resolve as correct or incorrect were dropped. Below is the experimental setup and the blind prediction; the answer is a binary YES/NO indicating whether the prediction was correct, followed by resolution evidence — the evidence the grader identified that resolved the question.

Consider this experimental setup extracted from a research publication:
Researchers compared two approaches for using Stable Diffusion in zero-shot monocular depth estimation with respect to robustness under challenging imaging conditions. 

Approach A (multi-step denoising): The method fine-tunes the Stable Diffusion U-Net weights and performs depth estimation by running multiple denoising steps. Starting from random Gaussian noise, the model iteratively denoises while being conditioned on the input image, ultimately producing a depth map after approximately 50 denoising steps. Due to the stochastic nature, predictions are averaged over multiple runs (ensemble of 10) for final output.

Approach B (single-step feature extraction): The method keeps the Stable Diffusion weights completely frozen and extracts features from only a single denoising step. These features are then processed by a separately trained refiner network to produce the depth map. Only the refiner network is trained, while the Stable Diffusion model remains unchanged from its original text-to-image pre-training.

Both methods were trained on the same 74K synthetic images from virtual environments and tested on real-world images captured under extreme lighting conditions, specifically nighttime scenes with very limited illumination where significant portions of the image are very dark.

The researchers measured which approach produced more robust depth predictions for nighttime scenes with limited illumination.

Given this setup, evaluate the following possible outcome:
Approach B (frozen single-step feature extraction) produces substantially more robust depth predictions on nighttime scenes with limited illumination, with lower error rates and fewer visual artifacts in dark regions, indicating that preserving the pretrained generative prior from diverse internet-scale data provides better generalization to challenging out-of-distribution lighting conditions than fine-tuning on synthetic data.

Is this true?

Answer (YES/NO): YES